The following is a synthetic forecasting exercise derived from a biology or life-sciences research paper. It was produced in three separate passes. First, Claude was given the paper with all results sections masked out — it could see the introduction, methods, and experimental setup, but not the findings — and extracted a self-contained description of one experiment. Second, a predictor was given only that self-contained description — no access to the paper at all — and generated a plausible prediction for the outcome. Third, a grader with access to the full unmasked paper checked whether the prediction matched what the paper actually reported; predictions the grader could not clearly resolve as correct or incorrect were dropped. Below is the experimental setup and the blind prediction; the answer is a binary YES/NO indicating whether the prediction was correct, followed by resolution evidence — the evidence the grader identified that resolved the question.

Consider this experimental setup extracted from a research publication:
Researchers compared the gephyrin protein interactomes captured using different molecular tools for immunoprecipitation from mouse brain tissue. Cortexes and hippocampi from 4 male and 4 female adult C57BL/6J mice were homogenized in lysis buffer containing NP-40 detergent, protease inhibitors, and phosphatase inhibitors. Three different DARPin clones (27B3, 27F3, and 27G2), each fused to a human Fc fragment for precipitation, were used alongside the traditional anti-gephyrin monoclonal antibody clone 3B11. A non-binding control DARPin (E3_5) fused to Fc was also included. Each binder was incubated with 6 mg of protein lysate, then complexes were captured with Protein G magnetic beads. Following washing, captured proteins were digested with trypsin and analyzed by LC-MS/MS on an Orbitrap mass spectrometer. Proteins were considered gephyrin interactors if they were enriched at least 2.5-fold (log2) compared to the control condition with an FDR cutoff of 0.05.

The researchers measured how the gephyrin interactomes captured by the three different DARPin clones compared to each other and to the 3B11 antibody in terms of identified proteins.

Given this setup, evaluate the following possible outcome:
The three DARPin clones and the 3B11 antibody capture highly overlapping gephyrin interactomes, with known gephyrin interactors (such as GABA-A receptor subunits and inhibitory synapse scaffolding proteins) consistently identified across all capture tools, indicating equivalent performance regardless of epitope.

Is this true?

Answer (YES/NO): NO